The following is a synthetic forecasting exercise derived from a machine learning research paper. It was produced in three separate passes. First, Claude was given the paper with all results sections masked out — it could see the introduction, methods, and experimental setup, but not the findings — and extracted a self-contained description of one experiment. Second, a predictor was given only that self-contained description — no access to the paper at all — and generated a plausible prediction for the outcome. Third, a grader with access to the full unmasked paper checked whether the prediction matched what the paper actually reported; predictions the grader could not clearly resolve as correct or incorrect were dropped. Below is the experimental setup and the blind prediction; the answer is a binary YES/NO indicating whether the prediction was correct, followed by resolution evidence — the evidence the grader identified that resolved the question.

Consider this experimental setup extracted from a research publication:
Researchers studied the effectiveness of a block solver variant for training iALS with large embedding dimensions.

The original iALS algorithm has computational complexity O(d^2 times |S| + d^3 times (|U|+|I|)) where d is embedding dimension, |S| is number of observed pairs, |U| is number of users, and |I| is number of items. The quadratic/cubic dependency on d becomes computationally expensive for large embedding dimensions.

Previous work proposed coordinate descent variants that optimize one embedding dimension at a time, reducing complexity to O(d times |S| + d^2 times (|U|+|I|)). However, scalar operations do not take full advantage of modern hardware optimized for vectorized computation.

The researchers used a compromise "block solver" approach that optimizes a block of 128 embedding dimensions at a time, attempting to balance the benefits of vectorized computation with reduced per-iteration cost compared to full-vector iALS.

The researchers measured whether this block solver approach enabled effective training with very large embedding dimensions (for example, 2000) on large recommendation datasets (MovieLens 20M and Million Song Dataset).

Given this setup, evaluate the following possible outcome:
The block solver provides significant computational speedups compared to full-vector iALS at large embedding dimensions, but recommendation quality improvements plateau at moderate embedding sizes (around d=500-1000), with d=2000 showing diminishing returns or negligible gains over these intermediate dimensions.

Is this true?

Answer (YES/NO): NO